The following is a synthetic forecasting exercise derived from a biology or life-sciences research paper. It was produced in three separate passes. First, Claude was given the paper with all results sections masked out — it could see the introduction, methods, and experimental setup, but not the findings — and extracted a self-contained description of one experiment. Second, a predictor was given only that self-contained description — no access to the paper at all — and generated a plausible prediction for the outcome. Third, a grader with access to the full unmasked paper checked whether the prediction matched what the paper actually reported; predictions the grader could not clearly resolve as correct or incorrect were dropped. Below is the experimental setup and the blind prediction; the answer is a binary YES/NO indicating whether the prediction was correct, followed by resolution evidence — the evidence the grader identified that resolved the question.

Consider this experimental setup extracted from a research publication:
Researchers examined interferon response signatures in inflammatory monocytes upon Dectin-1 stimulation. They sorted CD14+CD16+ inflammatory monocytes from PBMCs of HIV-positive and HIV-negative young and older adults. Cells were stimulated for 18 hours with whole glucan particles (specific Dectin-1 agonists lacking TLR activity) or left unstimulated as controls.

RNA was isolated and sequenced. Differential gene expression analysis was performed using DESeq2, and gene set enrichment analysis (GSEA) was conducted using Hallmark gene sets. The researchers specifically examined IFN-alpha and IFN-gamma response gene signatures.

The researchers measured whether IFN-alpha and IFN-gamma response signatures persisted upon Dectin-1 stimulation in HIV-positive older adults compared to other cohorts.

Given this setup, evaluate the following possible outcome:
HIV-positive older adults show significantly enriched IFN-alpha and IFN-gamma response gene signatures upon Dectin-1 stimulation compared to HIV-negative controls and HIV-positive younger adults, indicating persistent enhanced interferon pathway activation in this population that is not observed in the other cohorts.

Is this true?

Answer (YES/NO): YES